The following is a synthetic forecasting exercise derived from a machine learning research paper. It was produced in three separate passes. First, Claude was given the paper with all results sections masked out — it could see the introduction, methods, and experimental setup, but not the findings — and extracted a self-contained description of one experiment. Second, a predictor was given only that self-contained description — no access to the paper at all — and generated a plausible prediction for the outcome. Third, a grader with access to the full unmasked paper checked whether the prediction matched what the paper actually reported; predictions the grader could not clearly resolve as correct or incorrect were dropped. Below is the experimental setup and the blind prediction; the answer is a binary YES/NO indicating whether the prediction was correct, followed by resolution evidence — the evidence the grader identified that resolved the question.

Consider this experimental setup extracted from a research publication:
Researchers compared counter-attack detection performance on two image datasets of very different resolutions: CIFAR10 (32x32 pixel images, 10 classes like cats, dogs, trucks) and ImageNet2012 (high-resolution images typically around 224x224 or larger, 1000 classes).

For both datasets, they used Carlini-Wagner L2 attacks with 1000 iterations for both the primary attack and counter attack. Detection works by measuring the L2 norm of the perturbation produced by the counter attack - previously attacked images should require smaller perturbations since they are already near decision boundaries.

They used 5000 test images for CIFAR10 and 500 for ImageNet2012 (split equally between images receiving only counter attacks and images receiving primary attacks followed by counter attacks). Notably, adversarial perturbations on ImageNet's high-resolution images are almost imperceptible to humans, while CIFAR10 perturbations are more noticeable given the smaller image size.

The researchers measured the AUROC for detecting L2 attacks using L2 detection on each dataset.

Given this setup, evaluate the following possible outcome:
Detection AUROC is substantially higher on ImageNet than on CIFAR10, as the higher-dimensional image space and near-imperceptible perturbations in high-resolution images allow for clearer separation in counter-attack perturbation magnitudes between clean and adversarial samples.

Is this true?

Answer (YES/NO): NO